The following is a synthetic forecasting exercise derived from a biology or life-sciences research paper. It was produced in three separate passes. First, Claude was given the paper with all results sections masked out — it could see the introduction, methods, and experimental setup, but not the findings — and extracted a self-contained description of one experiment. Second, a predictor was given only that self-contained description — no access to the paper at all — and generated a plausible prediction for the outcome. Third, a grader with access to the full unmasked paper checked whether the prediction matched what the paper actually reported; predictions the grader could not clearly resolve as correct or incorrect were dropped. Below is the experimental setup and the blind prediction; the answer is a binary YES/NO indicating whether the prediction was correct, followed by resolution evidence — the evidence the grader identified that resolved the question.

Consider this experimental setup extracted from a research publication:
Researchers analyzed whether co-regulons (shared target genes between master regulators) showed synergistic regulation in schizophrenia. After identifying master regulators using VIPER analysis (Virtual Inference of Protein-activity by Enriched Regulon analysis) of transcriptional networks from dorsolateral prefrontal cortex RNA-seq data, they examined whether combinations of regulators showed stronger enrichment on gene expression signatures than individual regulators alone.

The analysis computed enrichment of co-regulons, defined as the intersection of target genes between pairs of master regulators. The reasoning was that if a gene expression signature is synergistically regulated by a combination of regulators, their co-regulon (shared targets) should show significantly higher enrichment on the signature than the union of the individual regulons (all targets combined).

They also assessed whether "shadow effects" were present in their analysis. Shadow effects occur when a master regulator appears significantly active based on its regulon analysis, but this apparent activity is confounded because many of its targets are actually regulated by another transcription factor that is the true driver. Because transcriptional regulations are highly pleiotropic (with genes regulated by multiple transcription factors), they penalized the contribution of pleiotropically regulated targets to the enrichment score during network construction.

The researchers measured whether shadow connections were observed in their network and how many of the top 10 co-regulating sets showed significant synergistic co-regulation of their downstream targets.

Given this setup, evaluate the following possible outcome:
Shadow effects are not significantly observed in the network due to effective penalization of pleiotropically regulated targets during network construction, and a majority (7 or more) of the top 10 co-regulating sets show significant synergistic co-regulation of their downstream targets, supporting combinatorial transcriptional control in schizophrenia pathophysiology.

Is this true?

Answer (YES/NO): YES